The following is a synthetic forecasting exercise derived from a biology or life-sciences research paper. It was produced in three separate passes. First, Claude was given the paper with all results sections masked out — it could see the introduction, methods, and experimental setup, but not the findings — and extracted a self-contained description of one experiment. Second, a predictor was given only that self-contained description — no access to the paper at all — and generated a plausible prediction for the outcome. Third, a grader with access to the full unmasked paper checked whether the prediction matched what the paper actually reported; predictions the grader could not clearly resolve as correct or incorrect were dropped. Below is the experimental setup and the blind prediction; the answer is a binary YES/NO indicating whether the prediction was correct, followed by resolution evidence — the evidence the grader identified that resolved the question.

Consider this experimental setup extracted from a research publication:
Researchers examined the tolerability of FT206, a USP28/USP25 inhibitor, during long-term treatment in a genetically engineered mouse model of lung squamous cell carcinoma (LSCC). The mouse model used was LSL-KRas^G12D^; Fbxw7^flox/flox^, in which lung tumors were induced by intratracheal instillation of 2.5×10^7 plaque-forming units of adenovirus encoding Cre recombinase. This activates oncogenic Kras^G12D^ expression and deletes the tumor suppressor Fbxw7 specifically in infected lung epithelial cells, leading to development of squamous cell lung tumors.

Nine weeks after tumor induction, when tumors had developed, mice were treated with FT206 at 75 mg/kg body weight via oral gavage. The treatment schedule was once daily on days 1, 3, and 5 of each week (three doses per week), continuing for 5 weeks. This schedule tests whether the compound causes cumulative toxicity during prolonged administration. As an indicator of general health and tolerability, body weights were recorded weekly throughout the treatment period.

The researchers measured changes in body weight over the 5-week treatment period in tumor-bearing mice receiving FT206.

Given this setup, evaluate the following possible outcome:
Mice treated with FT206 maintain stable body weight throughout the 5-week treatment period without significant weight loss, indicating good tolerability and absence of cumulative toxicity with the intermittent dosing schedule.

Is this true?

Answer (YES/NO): YES